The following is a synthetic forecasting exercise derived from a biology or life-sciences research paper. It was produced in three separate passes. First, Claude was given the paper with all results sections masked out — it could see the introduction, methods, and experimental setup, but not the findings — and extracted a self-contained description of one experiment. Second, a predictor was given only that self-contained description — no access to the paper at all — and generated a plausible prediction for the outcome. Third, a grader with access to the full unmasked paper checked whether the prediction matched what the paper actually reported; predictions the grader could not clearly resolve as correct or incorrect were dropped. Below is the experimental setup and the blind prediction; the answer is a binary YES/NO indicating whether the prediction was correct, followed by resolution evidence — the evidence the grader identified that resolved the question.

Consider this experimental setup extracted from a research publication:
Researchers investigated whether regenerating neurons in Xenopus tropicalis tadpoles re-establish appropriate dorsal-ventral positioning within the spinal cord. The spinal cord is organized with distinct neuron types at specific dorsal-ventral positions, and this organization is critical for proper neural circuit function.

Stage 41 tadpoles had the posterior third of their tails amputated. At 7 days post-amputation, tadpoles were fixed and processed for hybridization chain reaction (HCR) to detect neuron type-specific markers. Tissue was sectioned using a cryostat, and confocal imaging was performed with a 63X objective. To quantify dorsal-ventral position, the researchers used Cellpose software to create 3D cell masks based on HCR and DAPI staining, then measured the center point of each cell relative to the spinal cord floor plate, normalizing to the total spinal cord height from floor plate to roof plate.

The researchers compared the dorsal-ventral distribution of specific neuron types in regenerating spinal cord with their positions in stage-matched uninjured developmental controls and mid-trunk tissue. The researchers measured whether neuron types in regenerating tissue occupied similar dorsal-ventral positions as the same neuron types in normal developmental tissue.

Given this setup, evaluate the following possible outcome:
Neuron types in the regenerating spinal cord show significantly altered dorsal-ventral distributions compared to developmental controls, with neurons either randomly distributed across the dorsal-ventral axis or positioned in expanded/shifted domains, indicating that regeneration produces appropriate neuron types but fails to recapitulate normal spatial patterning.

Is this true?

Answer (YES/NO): NO